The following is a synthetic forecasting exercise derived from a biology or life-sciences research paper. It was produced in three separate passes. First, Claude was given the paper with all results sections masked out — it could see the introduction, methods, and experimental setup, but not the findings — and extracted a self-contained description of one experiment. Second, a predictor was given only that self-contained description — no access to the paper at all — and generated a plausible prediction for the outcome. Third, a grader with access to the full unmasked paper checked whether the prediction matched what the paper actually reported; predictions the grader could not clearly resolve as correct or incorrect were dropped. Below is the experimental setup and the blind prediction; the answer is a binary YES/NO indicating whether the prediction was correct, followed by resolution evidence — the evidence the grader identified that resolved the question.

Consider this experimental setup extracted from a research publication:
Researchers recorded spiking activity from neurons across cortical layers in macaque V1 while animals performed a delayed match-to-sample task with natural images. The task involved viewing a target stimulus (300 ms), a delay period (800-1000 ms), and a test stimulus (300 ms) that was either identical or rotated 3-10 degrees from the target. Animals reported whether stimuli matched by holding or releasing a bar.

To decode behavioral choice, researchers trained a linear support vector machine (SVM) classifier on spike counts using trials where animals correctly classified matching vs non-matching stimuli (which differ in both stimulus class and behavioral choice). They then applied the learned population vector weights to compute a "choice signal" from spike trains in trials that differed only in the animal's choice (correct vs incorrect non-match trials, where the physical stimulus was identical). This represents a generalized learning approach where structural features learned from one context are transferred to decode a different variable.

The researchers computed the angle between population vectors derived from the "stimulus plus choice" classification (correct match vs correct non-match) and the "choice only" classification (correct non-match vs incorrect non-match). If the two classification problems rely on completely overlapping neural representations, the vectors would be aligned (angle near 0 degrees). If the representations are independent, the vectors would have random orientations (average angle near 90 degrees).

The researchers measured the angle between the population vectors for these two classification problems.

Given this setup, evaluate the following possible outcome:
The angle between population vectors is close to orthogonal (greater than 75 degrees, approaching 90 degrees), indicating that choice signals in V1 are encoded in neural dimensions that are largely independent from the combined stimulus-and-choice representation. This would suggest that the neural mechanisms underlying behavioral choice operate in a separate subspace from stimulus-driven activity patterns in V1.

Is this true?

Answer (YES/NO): NO